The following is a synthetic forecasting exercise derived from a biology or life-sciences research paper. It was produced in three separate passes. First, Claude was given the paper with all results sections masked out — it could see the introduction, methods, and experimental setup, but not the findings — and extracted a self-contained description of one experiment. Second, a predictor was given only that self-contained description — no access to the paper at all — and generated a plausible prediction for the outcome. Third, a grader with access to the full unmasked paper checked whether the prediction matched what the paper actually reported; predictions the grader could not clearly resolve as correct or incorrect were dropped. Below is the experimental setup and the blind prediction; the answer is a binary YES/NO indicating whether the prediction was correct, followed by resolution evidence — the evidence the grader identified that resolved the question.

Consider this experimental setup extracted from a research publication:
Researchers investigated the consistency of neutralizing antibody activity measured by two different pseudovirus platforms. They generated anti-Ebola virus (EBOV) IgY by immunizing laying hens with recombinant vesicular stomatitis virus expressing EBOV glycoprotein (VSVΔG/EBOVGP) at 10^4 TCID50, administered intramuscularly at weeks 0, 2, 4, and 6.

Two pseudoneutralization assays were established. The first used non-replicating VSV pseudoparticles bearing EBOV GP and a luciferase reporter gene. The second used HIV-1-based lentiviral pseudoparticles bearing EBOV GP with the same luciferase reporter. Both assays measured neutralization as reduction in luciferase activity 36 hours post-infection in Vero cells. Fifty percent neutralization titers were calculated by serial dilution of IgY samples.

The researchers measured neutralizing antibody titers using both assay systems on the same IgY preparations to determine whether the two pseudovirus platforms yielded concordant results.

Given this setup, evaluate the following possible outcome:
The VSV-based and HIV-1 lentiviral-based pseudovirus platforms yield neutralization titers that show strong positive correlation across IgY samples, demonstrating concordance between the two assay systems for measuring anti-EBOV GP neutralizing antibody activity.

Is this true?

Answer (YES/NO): YES